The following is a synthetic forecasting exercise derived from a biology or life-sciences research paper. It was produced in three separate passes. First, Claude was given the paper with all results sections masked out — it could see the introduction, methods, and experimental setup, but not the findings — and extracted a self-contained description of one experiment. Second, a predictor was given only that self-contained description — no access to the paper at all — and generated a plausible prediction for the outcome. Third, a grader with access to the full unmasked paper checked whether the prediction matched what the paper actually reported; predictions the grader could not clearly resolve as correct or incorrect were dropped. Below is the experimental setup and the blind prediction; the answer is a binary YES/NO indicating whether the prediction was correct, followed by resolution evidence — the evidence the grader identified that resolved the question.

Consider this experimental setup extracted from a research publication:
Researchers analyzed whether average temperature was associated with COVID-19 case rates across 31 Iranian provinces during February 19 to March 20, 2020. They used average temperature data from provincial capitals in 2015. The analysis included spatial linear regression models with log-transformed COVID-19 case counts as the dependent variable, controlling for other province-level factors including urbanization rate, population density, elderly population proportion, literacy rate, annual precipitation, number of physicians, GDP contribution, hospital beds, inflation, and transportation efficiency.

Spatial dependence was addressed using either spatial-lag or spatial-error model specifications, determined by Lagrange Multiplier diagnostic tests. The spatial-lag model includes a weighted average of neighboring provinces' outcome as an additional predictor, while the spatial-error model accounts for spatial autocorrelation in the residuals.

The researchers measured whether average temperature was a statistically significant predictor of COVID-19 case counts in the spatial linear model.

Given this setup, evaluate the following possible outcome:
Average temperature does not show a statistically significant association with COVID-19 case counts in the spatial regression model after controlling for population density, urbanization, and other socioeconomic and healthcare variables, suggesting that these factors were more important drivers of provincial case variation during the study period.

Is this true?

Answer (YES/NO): NO